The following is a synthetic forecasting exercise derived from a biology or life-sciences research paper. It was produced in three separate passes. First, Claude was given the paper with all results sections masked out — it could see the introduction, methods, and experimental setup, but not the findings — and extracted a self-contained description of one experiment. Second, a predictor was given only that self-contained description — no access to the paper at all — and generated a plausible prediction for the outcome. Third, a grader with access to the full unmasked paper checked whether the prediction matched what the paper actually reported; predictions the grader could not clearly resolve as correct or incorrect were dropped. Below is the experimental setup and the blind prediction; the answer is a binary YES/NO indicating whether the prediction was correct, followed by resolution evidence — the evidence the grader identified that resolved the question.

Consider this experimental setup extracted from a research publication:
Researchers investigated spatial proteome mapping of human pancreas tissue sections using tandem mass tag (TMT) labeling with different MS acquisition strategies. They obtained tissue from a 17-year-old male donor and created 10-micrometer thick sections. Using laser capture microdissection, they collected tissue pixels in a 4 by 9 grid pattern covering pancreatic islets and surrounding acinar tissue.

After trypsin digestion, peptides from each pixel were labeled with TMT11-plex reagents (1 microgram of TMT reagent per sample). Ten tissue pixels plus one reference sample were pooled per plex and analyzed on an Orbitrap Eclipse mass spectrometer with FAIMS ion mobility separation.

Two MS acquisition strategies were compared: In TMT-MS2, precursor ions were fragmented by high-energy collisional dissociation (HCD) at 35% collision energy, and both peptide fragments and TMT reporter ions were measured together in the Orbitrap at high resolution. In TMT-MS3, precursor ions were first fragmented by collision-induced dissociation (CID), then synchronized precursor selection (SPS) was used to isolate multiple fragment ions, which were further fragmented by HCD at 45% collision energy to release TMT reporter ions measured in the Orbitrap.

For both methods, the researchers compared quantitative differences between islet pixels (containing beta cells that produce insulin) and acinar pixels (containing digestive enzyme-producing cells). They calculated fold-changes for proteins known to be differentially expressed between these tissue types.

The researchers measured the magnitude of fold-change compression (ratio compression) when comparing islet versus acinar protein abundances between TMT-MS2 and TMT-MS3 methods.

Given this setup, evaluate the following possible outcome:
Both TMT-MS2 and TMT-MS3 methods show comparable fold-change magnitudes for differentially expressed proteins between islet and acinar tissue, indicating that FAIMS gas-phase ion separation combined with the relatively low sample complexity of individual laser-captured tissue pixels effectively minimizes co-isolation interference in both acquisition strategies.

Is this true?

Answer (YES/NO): NO